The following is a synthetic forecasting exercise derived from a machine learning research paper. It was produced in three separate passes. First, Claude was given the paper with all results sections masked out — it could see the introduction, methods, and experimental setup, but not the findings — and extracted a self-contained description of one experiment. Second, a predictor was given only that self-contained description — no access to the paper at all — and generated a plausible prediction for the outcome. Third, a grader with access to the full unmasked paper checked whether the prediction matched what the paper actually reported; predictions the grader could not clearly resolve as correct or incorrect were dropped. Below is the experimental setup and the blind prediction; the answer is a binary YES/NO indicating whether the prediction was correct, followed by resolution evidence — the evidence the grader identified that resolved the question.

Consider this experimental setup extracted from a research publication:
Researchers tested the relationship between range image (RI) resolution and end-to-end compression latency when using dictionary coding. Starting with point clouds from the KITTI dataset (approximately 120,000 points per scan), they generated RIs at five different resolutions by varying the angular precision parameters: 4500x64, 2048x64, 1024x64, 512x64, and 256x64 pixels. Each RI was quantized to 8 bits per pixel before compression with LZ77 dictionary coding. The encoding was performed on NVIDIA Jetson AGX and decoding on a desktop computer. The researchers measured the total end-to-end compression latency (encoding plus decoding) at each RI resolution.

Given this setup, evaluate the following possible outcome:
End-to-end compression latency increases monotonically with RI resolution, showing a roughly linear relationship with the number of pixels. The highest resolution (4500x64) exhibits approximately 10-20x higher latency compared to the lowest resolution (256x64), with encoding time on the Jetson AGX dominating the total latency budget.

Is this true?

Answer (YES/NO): NO